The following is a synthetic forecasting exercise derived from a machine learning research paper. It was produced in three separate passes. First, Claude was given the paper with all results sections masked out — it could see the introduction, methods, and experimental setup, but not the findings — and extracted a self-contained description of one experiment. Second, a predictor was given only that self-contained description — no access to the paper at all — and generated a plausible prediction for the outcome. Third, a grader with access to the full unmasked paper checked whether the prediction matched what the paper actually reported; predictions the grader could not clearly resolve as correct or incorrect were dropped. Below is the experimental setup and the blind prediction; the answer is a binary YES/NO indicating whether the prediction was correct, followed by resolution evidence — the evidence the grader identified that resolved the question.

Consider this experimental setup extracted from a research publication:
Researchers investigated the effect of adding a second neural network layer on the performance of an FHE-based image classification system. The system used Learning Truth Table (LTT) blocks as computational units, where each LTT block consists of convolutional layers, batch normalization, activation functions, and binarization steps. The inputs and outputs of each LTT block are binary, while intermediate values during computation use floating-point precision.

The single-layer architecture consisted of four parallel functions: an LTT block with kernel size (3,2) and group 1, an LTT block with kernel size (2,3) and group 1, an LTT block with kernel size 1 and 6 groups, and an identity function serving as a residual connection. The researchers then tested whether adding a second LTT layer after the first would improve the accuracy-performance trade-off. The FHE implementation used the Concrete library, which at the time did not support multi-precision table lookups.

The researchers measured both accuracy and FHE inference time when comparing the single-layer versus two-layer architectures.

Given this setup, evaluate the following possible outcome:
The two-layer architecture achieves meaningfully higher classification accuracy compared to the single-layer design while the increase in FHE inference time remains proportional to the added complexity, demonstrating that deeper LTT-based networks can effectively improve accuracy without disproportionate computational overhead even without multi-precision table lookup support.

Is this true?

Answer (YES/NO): NO